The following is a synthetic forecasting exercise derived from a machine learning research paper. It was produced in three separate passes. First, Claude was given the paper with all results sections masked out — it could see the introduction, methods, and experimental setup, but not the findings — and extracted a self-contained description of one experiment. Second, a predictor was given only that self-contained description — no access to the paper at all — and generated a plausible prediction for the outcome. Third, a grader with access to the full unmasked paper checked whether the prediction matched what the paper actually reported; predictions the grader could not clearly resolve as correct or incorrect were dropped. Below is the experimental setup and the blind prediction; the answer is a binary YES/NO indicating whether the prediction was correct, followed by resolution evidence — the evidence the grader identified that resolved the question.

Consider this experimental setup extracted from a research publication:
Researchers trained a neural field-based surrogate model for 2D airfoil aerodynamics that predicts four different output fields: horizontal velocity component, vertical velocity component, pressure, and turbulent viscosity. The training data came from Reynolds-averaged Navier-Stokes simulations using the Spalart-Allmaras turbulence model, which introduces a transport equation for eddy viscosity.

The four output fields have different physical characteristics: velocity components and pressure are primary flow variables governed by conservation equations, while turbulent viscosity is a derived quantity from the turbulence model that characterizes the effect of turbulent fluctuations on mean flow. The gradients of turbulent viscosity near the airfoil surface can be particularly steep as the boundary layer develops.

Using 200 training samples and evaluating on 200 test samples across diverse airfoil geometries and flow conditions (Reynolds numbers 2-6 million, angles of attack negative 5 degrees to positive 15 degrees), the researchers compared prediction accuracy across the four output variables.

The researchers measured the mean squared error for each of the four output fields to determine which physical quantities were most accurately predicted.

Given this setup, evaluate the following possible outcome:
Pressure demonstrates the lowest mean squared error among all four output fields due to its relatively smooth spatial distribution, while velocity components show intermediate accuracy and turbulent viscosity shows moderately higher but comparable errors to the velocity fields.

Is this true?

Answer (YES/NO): NO